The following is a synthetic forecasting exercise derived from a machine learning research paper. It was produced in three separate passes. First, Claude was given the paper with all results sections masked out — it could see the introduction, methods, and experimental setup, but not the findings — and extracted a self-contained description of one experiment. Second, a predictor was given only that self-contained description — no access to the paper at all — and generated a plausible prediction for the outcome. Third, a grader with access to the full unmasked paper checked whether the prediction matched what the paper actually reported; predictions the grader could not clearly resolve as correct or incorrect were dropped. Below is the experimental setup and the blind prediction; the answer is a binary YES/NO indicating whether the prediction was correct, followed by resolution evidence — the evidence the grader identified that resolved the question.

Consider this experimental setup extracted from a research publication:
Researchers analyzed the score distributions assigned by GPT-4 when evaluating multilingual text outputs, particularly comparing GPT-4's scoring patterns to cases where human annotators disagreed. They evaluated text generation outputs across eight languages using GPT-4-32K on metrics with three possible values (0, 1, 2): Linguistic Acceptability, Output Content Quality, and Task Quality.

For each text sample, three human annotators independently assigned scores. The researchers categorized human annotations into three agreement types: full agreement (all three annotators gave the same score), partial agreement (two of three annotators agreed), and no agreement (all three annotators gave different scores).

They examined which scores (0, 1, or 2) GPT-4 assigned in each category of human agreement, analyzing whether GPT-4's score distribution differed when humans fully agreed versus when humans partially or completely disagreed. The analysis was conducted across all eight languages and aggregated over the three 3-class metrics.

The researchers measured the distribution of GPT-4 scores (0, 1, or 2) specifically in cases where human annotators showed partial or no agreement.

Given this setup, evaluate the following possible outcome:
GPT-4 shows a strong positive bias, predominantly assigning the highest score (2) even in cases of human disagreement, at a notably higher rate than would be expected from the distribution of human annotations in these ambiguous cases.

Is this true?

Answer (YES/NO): YES